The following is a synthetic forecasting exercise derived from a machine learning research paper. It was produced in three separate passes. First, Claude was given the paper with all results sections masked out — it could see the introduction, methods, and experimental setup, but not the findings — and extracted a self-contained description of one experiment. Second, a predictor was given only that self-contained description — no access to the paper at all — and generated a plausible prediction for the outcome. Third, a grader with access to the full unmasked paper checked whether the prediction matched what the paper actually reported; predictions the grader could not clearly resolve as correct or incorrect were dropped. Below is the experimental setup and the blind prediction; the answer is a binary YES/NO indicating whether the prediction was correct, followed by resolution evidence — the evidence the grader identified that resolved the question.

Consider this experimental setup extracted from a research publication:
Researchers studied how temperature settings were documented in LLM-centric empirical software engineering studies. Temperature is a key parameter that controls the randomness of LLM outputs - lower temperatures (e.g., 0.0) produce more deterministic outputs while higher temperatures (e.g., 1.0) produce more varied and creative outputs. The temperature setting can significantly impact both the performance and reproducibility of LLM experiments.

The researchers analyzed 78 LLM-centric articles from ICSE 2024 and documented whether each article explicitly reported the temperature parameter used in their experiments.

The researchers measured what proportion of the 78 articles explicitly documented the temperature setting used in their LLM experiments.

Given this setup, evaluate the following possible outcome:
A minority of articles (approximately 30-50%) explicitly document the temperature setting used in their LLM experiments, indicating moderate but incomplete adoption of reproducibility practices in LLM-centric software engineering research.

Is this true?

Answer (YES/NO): YES